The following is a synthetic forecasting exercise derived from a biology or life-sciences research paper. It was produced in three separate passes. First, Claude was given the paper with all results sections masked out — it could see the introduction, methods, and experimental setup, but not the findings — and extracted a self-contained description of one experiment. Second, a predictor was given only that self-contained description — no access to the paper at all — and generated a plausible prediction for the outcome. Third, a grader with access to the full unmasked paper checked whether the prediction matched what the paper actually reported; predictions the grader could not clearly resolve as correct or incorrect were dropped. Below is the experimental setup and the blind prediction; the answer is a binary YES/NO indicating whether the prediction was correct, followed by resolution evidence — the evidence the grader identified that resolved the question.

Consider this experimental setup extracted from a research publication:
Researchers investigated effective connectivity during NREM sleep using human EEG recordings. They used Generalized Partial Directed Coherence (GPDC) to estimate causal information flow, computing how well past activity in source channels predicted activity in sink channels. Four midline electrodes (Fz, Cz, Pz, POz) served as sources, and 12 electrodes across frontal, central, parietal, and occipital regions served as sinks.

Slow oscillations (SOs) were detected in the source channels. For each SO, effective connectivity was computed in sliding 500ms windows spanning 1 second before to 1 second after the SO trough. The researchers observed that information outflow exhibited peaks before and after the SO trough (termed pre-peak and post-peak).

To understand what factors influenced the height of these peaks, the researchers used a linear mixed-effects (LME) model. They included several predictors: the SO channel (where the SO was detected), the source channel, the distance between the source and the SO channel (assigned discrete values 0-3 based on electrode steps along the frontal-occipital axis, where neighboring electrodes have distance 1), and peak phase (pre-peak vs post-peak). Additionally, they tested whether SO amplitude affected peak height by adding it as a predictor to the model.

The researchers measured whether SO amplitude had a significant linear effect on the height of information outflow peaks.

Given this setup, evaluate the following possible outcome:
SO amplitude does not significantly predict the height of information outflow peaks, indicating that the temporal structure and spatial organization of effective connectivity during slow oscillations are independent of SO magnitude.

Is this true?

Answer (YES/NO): YES